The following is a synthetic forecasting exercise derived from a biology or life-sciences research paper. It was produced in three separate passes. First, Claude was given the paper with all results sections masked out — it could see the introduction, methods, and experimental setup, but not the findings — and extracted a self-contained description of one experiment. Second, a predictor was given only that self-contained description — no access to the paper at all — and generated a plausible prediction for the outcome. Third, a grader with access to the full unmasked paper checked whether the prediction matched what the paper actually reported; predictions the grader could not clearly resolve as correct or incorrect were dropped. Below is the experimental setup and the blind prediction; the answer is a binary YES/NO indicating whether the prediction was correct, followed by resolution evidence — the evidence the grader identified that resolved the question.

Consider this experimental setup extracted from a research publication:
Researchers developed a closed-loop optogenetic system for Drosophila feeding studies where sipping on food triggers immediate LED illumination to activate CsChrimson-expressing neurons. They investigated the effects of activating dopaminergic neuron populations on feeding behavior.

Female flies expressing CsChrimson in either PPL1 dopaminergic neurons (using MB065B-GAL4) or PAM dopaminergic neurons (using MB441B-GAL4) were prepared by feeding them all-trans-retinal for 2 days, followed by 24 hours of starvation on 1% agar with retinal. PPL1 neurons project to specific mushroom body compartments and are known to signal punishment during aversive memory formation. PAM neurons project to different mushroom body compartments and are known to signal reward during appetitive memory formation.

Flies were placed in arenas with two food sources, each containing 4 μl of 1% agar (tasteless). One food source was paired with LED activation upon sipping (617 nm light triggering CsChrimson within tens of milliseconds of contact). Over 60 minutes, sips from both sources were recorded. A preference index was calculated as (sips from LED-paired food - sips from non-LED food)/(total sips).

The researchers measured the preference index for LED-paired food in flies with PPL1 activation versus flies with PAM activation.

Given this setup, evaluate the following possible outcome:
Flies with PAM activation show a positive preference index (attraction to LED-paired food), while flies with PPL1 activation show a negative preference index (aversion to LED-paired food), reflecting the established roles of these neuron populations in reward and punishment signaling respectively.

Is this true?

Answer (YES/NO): NO